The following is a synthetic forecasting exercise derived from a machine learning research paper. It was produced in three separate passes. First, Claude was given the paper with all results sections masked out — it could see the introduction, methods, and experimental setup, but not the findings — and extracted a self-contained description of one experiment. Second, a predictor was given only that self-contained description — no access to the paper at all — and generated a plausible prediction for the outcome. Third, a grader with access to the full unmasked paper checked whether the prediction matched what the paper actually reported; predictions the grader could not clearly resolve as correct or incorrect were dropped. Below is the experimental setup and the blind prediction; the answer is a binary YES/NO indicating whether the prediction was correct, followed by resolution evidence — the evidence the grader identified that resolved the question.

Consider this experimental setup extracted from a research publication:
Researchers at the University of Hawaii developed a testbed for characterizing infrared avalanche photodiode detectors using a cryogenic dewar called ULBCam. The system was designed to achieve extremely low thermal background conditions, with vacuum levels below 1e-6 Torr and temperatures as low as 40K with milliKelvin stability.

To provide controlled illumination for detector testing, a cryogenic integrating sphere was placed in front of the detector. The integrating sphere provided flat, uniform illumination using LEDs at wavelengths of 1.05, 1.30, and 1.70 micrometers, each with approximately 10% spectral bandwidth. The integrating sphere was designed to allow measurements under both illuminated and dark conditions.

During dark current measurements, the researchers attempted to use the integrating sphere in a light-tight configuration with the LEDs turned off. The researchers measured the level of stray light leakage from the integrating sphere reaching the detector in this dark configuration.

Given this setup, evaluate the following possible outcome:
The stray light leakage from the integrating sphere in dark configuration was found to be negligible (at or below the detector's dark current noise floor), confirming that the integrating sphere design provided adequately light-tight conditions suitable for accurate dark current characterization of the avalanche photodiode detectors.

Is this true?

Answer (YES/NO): NO